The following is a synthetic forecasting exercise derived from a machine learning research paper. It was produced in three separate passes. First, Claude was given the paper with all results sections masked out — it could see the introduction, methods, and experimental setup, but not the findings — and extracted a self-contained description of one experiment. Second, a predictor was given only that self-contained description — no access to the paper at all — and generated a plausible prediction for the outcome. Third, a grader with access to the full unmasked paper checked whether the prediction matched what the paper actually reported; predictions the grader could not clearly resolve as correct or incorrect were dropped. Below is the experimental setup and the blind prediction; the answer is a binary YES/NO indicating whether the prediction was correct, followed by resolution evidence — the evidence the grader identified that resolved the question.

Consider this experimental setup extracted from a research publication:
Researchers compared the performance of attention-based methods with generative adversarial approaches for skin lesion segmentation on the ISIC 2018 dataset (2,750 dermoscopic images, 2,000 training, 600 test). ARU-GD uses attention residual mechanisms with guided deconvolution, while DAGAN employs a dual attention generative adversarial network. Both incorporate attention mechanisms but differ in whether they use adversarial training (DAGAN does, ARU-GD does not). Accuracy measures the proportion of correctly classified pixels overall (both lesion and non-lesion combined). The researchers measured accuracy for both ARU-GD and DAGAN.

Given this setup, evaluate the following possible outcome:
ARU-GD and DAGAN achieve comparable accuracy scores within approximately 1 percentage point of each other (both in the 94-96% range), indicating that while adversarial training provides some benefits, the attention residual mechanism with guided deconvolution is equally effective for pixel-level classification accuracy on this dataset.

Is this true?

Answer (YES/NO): NO